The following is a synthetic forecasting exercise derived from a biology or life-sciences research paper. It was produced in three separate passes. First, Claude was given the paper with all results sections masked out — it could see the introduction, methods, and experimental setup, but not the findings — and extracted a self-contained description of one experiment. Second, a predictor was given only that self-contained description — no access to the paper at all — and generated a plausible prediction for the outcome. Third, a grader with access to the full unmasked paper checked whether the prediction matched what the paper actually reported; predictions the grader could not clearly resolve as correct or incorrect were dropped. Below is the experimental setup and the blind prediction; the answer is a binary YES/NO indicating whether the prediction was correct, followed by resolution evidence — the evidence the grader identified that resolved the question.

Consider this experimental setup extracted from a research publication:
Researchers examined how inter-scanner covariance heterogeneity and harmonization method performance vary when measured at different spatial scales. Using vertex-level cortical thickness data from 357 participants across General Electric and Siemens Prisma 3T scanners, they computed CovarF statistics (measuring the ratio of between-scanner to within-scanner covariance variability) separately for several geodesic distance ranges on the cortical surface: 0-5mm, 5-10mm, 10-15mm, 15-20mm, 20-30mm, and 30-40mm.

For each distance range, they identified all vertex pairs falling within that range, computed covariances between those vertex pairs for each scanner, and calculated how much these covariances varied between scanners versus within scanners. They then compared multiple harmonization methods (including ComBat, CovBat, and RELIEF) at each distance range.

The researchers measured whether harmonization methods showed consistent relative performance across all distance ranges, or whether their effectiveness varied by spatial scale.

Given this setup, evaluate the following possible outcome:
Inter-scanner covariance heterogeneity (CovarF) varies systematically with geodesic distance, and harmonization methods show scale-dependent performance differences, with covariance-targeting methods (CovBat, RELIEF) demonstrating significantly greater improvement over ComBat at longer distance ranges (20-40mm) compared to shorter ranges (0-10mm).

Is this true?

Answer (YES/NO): NO